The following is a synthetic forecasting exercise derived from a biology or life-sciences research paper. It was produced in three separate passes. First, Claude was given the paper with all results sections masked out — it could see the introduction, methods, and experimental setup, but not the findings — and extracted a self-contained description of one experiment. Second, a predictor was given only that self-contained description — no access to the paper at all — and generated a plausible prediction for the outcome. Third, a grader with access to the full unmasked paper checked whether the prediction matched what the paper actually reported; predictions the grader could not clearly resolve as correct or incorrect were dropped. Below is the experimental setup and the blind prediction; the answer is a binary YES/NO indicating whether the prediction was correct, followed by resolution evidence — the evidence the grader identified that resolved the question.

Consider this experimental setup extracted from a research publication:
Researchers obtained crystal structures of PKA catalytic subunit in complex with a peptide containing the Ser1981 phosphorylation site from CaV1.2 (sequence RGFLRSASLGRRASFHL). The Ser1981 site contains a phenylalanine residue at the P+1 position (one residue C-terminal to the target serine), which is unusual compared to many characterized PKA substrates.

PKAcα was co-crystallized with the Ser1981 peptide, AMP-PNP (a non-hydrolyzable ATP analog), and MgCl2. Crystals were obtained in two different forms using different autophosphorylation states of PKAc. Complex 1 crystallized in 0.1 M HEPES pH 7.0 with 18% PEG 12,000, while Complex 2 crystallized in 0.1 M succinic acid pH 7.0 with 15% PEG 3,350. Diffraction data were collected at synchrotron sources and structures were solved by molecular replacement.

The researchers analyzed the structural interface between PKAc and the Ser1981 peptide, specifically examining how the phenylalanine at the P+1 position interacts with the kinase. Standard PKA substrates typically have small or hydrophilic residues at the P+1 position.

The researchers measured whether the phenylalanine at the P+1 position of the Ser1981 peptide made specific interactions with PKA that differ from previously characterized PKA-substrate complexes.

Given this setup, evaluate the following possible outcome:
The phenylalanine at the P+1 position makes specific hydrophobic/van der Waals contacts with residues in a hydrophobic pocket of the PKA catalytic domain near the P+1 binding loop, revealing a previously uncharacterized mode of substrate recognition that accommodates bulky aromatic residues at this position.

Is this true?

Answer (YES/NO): YES